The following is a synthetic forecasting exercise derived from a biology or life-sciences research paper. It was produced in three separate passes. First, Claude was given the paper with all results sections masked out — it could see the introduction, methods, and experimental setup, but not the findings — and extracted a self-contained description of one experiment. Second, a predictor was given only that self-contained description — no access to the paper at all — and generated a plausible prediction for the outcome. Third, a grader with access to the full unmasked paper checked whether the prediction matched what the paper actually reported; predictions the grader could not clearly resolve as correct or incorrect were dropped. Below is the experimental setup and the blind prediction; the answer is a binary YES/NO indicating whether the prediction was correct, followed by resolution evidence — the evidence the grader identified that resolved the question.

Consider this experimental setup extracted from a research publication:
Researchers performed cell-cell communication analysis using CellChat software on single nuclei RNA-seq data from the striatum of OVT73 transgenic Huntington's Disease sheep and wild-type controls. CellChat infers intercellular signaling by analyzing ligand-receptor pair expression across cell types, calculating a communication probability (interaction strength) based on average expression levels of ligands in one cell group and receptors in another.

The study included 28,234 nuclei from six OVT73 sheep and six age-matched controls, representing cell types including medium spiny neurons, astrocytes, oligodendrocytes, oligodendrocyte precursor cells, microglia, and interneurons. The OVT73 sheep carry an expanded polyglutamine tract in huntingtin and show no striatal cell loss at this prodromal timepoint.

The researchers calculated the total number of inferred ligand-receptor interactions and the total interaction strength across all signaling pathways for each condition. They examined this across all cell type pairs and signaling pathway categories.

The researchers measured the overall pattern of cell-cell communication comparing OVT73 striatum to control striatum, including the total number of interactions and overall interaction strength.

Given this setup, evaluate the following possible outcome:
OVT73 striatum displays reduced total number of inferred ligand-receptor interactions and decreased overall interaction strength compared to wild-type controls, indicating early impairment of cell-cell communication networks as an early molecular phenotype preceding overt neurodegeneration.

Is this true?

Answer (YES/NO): NO